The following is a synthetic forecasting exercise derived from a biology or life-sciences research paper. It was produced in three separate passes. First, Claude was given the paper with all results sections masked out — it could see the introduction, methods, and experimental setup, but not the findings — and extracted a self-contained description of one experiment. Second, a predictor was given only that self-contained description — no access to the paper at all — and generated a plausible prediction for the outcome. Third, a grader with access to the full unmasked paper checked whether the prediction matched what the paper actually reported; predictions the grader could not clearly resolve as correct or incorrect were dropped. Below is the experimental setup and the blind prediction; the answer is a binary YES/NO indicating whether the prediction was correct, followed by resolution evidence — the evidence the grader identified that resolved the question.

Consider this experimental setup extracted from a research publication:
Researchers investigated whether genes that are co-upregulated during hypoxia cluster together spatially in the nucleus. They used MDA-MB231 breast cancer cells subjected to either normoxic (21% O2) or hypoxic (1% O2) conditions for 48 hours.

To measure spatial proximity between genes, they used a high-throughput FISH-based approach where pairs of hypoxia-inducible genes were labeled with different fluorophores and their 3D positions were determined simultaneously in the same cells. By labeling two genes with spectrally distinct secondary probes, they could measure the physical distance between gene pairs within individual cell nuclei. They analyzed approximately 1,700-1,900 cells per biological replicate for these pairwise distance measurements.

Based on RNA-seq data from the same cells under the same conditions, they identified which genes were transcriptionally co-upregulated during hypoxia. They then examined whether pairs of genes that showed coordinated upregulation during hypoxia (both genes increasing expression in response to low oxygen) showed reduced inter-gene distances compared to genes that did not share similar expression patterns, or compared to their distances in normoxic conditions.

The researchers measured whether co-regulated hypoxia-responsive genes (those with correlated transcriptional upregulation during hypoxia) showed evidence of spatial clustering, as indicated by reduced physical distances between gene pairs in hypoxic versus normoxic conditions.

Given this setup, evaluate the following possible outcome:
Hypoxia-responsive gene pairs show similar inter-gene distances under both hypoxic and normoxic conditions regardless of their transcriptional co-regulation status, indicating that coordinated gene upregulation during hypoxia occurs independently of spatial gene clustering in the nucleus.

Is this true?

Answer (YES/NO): NO